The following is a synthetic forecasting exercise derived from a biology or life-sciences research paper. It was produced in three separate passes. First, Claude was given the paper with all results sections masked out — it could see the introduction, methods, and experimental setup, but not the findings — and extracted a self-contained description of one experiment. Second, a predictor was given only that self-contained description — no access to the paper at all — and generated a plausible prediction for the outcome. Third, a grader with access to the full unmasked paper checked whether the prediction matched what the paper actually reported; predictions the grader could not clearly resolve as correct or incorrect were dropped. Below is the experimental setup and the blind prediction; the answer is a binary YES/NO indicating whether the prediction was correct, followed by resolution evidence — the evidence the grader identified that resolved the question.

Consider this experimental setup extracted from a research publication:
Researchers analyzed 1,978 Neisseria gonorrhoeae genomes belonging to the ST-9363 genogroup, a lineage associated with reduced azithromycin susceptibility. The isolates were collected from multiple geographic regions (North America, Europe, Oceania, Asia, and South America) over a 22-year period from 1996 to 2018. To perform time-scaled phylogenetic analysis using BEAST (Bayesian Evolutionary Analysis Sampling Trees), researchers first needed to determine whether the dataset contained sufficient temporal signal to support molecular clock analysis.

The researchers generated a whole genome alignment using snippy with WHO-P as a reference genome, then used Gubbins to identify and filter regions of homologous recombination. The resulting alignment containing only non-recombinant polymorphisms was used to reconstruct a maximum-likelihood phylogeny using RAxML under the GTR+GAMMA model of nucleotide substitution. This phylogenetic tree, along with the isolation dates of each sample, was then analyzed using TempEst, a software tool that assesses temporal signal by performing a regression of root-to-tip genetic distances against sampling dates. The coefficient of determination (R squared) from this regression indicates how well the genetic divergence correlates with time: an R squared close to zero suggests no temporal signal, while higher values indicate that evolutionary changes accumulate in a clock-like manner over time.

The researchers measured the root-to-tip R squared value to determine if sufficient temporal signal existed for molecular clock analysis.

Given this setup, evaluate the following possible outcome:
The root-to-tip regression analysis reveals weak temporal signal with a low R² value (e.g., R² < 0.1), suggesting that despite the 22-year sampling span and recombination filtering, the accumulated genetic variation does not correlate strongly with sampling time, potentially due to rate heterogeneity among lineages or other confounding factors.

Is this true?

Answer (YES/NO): NO